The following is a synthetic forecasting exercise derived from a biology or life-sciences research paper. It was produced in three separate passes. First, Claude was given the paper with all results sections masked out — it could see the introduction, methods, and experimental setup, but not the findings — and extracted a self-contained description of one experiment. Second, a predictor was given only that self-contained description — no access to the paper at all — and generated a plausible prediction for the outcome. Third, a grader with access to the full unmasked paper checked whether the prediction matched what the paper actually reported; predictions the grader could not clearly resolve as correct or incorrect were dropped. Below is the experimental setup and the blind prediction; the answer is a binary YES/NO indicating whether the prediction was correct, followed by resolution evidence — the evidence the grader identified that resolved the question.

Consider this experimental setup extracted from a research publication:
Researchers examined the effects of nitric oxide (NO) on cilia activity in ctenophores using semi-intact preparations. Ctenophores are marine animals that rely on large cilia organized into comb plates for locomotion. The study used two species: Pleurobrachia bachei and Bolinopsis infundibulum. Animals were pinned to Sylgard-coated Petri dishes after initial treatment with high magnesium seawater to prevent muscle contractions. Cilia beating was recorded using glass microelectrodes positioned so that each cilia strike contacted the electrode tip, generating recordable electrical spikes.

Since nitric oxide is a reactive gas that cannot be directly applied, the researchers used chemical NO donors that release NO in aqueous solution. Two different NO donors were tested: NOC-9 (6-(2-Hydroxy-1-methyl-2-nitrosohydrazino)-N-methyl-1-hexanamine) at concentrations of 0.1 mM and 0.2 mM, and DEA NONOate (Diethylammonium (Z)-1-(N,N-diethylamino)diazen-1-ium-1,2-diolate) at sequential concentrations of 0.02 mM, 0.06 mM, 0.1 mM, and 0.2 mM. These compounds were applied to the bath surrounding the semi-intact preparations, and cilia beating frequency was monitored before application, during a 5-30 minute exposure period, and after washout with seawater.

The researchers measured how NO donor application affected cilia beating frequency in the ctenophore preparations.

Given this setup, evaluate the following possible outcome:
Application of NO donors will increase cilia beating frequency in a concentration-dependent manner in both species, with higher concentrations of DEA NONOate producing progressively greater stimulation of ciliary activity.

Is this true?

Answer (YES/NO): NO